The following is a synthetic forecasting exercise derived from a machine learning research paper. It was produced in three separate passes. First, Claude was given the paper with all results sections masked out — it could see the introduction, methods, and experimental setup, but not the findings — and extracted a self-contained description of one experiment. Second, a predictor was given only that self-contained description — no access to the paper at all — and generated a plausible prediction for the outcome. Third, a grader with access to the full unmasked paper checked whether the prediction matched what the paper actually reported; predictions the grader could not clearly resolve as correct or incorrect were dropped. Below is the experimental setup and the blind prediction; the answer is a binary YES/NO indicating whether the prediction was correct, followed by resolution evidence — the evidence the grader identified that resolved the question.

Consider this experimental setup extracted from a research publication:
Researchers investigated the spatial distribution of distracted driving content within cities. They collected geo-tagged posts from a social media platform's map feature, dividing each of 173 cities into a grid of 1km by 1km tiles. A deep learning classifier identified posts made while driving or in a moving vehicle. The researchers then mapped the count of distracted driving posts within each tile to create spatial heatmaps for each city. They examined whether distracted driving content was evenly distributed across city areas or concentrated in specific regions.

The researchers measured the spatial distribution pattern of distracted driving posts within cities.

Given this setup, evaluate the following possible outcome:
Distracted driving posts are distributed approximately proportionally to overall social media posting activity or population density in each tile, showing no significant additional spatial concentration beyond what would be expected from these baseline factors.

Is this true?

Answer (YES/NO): NO